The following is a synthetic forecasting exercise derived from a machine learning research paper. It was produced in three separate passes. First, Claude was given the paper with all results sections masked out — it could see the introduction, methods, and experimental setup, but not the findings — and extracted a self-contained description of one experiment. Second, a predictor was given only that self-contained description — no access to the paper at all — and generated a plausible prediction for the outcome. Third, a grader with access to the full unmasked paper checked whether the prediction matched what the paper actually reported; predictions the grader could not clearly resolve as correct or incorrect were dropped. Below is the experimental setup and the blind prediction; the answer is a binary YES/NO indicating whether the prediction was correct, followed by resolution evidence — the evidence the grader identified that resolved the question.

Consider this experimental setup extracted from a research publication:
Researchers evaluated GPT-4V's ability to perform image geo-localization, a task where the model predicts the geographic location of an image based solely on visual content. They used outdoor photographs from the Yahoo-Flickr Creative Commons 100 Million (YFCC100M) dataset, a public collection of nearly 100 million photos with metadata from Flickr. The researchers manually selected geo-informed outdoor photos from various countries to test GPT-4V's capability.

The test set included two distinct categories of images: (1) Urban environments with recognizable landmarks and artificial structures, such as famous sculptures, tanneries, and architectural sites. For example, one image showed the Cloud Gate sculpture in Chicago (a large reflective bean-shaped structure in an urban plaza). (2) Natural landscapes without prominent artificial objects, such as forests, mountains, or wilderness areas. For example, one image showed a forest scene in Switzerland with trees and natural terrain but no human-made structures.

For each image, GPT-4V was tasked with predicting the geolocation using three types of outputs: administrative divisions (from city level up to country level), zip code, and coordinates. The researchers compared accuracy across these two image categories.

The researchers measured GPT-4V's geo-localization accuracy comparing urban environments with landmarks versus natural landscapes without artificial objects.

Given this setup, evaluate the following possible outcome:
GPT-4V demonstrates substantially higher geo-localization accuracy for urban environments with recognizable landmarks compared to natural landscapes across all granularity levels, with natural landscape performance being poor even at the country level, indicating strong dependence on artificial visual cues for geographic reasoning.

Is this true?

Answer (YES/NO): YES